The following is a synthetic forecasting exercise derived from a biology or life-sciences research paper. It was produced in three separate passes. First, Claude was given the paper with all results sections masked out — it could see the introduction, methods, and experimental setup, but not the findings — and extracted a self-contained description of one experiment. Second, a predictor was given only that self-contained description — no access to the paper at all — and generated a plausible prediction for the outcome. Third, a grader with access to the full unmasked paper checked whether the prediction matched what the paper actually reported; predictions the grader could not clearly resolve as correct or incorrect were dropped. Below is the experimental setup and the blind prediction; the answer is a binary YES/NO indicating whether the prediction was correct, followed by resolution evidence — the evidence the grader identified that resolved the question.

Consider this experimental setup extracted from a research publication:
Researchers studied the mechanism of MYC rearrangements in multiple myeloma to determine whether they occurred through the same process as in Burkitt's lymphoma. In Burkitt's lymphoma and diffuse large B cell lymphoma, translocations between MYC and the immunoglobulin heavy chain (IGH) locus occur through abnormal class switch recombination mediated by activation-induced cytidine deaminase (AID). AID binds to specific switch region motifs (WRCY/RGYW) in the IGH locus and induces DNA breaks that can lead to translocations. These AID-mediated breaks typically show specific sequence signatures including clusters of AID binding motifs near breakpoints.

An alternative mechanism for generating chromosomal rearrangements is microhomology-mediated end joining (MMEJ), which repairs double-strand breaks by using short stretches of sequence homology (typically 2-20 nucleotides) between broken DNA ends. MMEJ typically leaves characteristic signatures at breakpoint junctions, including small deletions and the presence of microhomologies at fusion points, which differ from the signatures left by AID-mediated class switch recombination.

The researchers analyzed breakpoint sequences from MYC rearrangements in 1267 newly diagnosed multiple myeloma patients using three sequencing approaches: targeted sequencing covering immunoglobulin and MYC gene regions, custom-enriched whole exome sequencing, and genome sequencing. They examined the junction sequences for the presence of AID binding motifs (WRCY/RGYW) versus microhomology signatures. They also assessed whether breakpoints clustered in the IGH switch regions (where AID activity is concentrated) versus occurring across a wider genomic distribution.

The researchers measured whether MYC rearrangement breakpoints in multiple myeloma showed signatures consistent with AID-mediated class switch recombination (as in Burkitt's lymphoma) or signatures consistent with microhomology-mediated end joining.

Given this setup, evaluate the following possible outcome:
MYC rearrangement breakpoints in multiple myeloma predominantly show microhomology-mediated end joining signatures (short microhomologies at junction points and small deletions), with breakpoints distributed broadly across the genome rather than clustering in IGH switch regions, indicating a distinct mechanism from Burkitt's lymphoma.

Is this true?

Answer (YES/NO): YES